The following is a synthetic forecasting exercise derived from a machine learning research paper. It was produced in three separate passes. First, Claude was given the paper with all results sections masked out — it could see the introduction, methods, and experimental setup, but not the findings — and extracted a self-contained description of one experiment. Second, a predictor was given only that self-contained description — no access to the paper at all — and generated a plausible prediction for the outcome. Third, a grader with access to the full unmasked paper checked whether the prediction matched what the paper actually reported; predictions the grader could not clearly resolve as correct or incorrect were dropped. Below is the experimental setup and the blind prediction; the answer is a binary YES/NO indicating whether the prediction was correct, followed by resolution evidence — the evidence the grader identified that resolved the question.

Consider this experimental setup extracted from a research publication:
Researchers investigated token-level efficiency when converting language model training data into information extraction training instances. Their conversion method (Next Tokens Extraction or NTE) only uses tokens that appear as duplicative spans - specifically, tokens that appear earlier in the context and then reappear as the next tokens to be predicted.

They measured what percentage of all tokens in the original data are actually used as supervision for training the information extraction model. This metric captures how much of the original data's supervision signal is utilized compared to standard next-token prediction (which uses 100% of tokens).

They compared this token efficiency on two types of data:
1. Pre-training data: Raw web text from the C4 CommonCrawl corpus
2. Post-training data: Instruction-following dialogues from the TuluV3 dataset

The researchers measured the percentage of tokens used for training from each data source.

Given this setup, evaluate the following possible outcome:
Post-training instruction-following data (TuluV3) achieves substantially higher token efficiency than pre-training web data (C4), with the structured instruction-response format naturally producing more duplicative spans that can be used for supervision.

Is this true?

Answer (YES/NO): NO